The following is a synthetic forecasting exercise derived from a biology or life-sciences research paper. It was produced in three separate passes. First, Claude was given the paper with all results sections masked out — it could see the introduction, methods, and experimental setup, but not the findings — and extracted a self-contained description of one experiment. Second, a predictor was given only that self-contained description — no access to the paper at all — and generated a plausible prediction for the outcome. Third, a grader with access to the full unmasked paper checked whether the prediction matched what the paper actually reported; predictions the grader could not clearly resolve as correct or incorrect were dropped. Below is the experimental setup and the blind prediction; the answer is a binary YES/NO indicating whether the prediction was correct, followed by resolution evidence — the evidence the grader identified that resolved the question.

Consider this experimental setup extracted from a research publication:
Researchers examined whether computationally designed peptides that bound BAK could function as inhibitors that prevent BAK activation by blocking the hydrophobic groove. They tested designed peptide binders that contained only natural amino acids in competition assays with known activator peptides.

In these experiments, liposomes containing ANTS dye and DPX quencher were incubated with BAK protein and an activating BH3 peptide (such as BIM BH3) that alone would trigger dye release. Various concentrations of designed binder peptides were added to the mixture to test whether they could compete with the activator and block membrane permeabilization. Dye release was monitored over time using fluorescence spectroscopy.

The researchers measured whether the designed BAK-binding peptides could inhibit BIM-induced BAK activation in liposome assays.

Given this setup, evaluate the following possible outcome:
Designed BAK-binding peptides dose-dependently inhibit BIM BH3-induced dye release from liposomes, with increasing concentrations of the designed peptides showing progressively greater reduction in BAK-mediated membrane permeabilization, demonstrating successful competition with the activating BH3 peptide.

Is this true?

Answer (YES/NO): YES